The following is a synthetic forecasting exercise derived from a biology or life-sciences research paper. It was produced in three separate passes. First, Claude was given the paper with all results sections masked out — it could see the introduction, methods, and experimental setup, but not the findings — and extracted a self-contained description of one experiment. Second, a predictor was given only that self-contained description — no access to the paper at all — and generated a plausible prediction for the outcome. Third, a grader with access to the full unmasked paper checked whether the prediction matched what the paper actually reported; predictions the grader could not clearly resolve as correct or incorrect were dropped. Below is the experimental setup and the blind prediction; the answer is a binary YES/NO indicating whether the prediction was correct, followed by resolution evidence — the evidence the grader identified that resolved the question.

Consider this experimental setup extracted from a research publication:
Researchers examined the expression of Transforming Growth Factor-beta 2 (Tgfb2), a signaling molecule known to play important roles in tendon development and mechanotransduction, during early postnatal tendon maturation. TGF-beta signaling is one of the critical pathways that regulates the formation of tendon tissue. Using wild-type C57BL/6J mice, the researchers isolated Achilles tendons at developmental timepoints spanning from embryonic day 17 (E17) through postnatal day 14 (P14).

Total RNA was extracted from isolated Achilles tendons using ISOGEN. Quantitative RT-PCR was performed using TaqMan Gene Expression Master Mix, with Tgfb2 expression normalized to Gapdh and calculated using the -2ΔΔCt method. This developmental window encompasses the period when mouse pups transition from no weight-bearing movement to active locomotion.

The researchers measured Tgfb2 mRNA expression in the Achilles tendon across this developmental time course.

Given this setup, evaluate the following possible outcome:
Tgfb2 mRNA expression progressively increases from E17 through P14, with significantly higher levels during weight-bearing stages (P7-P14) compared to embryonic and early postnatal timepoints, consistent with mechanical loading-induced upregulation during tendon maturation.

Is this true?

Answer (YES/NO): NO